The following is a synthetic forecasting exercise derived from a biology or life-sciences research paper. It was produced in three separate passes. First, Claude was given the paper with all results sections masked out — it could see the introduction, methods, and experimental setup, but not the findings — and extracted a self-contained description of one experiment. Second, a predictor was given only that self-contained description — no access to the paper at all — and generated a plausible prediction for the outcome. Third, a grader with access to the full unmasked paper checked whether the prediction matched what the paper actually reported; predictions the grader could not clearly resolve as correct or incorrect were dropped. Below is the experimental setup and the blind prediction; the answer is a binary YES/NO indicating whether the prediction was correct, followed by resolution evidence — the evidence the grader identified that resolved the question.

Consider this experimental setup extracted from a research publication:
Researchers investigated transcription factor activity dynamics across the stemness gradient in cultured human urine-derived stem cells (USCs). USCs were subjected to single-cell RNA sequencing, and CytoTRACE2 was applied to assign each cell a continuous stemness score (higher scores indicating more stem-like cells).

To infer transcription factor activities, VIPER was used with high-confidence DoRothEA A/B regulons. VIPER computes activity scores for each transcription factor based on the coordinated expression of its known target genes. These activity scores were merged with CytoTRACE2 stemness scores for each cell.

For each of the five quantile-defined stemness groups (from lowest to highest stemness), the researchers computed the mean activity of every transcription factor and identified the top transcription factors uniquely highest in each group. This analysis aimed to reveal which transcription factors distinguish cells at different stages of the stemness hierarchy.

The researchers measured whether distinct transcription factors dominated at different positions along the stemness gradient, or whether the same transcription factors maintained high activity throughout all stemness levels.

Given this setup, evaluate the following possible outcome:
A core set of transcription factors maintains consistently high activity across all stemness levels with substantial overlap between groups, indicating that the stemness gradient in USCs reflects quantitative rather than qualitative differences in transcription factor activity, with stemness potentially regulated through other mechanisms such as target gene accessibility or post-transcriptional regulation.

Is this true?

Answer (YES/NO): NO